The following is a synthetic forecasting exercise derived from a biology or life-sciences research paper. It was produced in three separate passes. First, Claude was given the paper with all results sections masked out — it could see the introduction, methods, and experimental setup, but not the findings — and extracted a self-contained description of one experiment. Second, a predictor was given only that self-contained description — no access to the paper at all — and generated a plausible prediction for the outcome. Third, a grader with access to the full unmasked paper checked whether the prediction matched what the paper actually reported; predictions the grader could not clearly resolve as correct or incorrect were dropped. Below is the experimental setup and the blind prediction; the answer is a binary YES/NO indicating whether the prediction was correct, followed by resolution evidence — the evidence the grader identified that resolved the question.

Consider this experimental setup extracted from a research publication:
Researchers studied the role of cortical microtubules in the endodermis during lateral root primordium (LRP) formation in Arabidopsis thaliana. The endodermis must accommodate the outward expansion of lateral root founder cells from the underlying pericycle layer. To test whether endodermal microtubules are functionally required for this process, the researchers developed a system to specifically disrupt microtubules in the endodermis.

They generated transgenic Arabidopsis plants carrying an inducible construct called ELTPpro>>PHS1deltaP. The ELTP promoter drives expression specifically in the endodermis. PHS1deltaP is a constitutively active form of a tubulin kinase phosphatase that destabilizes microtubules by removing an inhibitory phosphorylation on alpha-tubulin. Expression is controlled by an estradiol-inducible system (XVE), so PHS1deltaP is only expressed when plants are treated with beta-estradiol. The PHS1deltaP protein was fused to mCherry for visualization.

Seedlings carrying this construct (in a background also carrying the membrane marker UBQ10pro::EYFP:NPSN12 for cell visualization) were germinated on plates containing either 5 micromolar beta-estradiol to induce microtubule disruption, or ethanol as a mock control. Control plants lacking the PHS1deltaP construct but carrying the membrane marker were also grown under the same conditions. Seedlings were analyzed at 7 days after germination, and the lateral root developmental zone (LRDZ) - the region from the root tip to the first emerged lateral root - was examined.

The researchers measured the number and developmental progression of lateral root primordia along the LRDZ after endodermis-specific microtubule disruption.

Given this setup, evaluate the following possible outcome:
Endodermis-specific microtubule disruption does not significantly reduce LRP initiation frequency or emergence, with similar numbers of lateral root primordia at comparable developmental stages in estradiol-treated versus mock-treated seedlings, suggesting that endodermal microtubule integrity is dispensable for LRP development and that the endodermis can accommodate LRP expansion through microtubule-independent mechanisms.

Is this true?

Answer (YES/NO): NO